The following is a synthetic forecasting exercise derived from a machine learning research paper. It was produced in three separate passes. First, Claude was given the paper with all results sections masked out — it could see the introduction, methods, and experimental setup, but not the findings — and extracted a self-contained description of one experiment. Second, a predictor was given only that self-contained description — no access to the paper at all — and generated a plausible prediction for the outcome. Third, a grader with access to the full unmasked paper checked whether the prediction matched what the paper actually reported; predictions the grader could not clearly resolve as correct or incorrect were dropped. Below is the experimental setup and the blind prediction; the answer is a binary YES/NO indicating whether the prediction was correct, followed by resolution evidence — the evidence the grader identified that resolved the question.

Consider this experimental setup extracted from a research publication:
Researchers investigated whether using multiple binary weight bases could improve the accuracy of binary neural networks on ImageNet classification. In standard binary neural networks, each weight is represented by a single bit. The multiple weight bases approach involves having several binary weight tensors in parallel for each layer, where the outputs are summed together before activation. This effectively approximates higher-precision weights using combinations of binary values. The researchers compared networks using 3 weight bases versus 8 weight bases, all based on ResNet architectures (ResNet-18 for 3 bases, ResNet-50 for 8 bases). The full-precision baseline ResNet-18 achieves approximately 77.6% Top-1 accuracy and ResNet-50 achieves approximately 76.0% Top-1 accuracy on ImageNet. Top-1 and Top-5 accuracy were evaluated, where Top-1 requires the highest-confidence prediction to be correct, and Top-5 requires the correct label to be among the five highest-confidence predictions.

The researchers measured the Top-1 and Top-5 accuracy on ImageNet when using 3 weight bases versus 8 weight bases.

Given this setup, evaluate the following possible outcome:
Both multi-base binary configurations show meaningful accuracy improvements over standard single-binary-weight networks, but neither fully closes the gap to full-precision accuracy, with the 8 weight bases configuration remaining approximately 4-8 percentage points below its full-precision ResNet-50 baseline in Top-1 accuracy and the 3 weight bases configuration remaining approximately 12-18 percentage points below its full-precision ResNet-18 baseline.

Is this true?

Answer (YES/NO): NO